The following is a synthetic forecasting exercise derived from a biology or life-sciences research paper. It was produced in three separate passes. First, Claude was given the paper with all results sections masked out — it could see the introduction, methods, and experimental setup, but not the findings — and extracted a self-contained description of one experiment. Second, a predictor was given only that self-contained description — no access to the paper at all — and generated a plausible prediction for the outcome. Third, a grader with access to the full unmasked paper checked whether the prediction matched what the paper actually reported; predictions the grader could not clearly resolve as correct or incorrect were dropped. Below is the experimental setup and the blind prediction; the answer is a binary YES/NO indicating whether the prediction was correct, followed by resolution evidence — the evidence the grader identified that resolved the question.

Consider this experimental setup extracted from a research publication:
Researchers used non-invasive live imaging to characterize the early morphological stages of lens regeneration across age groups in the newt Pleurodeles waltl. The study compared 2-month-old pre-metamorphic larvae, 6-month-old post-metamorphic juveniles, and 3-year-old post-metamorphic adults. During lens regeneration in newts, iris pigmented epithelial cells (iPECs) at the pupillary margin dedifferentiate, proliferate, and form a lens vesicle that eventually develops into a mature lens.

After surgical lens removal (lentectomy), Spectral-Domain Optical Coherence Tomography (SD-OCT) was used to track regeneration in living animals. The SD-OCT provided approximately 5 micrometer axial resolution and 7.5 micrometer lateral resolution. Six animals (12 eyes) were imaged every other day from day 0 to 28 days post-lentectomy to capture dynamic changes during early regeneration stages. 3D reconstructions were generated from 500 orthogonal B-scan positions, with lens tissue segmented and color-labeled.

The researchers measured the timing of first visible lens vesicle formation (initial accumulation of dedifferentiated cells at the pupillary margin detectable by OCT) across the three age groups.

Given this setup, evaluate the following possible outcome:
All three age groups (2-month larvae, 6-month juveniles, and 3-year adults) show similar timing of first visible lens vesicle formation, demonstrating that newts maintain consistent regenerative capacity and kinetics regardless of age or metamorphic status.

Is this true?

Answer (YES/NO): NO